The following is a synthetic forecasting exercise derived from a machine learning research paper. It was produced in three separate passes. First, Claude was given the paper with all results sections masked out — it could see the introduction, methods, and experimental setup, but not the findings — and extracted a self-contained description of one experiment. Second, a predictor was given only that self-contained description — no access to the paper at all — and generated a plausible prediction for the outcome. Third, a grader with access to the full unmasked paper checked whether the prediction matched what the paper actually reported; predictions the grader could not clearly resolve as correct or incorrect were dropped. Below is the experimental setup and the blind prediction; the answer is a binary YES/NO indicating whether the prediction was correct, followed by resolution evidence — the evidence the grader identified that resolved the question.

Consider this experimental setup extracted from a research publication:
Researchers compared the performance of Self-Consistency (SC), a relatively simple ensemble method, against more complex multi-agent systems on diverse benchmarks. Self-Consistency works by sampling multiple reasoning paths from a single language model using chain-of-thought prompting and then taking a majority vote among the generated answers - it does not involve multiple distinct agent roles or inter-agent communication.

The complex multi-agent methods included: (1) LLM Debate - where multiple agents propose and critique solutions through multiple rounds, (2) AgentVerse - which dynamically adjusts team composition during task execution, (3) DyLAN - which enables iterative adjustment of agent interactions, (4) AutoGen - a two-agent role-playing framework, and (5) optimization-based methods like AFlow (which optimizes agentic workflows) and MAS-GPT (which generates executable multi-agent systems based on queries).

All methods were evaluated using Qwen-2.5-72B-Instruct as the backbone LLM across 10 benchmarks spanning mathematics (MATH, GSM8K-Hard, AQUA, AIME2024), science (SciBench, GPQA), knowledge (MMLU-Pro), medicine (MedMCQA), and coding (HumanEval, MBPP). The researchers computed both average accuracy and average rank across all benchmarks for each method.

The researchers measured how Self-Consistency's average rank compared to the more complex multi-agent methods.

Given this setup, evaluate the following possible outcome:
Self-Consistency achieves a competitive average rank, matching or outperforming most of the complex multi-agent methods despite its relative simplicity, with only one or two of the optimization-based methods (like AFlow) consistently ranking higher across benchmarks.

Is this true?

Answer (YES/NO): NO